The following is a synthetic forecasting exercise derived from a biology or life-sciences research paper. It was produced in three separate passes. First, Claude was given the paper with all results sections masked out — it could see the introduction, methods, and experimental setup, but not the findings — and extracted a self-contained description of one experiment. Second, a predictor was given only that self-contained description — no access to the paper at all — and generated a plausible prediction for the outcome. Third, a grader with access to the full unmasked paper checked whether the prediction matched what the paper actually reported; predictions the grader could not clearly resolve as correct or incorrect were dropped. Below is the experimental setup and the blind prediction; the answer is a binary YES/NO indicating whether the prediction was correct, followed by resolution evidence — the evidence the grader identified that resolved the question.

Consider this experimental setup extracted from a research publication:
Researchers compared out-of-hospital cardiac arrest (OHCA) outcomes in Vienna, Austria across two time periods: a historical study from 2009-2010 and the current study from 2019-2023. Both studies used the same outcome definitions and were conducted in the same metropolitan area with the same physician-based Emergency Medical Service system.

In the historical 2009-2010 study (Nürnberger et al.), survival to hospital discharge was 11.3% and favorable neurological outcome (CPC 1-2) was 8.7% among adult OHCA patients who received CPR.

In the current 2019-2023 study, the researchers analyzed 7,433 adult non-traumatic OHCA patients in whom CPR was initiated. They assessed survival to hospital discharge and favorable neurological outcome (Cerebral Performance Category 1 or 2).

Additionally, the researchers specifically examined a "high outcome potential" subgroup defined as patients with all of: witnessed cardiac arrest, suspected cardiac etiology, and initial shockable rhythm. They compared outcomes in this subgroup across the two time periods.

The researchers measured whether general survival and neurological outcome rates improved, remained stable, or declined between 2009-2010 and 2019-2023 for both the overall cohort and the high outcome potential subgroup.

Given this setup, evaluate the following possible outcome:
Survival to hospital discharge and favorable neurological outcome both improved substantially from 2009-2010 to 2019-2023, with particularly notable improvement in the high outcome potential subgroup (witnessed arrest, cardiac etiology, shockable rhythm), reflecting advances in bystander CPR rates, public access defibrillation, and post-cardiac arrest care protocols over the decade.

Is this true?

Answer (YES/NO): NO